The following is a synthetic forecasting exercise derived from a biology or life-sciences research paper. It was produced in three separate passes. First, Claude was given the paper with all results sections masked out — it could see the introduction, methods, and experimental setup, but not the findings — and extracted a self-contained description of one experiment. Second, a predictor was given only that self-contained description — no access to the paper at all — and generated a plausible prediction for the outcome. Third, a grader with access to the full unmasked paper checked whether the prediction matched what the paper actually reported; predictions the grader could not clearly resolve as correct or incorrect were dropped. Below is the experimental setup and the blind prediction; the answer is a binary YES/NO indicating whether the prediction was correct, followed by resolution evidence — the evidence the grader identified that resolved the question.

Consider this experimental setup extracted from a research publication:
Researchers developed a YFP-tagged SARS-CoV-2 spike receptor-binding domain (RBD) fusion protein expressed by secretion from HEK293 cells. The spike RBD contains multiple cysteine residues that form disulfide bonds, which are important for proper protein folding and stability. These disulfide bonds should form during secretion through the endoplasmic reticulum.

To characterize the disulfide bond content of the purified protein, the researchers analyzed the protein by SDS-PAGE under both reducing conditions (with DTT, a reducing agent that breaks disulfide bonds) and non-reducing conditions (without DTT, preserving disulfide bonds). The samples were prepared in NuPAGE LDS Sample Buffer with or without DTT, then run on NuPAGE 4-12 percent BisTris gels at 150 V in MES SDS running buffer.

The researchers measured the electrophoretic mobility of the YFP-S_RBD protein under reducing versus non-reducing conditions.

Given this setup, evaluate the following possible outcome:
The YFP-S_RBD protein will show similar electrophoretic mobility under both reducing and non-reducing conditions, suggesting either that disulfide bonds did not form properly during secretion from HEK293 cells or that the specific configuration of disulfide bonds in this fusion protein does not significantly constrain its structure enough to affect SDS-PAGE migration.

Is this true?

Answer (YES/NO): NO